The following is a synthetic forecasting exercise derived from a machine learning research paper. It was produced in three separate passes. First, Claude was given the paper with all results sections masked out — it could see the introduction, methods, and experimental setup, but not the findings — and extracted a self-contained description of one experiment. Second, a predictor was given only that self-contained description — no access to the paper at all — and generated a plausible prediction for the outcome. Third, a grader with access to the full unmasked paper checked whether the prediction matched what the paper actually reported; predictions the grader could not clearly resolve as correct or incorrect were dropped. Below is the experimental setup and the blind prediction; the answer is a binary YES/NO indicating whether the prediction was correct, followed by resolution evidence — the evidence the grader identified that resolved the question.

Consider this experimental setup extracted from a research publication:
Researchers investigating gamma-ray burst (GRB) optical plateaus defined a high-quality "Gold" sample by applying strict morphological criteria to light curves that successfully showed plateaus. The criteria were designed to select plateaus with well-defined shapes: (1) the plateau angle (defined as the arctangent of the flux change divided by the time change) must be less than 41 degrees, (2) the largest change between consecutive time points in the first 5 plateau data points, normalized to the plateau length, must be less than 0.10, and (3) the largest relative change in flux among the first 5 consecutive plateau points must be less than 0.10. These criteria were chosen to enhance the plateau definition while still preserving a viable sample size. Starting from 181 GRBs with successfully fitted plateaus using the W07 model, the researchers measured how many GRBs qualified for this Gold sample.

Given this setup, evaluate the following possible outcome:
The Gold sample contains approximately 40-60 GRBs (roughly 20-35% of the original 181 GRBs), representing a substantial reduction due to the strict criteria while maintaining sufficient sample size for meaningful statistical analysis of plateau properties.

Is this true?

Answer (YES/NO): NO